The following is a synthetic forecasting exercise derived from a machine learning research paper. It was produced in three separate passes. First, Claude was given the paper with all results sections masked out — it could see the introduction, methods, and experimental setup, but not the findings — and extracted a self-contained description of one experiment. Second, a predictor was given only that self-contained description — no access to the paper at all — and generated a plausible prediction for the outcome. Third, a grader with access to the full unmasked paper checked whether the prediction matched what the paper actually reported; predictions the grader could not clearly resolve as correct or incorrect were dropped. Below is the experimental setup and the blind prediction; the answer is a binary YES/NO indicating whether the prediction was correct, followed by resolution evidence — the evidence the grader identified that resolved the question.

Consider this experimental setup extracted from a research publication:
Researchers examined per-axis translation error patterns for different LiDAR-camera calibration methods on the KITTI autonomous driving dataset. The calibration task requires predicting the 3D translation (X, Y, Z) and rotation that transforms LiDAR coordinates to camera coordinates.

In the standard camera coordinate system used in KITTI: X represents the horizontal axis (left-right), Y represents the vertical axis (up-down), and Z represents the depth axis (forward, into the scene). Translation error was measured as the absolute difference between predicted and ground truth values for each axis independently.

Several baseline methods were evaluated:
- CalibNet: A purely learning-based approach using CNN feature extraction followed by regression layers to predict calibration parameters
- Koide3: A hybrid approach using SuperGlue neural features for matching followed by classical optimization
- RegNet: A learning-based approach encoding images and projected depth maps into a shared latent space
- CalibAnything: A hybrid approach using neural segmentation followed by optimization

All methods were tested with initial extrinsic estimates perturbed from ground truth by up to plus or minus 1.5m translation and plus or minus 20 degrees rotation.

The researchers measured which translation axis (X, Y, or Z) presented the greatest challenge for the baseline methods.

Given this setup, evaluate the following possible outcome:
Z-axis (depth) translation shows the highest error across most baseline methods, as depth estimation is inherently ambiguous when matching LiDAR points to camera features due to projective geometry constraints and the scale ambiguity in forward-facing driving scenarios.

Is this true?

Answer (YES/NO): NO